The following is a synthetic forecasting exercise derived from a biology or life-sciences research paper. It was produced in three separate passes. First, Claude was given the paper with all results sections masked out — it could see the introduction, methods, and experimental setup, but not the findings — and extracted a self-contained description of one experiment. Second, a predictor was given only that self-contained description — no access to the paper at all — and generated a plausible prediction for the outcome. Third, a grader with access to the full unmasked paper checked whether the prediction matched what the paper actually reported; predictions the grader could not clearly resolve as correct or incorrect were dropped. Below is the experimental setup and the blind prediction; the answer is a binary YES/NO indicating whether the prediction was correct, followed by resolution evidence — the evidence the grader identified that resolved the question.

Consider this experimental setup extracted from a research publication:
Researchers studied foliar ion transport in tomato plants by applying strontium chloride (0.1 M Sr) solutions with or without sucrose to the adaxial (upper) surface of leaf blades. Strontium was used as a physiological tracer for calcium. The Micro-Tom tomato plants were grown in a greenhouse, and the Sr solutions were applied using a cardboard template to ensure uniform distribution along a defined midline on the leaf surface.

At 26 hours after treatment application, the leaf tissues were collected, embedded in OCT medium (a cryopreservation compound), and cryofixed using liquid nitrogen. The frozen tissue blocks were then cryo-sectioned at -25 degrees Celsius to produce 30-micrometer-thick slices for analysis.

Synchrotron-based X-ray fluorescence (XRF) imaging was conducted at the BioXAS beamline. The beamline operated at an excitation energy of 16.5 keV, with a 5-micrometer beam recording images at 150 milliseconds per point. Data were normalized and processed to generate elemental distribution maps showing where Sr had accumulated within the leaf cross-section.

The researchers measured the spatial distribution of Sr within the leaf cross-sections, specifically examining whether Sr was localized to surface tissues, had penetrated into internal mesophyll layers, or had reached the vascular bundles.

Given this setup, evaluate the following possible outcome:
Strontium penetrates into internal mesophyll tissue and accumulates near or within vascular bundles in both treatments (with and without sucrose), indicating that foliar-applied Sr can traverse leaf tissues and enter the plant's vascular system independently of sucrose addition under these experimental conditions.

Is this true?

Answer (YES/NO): YES